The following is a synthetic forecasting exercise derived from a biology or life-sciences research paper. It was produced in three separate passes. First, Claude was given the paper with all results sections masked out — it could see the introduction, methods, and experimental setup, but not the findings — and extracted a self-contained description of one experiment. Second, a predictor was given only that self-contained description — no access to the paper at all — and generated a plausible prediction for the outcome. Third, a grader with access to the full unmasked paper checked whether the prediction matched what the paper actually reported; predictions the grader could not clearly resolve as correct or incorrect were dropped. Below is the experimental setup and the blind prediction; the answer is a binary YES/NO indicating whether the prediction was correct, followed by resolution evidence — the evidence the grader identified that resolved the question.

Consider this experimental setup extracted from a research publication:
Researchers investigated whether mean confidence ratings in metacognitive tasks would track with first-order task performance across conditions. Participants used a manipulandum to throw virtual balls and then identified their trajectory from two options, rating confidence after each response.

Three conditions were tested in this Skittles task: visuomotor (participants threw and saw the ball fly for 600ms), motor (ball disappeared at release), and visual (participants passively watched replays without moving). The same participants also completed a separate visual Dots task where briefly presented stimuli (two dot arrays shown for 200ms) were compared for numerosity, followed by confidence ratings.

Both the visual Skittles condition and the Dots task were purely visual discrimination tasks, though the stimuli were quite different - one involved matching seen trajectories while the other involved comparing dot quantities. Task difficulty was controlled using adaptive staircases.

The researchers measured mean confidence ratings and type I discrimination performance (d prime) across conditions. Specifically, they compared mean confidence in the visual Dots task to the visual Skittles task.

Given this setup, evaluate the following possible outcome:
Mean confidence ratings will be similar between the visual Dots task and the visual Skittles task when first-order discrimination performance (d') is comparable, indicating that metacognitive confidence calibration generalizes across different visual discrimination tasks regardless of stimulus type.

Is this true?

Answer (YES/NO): NO